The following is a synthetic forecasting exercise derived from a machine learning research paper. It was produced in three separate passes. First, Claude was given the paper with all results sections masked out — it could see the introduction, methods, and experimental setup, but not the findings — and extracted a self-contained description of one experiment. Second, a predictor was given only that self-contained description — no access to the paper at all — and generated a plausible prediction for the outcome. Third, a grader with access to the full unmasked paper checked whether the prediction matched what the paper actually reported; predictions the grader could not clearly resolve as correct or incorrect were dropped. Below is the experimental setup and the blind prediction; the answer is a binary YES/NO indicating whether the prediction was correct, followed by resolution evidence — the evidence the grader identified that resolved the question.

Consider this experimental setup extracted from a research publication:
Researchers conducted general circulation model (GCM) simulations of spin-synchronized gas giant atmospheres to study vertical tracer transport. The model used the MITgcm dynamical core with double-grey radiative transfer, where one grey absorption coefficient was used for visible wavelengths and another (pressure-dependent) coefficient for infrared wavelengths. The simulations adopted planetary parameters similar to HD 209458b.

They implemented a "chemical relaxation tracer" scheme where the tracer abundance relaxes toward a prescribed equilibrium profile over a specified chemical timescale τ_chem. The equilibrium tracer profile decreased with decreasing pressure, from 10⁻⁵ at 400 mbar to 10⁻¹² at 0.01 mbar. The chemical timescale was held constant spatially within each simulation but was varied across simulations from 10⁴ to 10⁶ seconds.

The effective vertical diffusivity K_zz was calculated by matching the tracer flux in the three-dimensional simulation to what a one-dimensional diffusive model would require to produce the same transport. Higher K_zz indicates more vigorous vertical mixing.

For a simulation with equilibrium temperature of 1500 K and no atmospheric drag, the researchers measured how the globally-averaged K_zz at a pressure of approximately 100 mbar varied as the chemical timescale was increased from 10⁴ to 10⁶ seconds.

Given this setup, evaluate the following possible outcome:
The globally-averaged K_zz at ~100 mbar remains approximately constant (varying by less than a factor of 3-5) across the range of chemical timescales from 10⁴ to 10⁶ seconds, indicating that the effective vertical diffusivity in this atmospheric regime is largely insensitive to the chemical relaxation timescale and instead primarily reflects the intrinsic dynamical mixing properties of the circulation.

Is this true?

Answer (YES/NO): NO